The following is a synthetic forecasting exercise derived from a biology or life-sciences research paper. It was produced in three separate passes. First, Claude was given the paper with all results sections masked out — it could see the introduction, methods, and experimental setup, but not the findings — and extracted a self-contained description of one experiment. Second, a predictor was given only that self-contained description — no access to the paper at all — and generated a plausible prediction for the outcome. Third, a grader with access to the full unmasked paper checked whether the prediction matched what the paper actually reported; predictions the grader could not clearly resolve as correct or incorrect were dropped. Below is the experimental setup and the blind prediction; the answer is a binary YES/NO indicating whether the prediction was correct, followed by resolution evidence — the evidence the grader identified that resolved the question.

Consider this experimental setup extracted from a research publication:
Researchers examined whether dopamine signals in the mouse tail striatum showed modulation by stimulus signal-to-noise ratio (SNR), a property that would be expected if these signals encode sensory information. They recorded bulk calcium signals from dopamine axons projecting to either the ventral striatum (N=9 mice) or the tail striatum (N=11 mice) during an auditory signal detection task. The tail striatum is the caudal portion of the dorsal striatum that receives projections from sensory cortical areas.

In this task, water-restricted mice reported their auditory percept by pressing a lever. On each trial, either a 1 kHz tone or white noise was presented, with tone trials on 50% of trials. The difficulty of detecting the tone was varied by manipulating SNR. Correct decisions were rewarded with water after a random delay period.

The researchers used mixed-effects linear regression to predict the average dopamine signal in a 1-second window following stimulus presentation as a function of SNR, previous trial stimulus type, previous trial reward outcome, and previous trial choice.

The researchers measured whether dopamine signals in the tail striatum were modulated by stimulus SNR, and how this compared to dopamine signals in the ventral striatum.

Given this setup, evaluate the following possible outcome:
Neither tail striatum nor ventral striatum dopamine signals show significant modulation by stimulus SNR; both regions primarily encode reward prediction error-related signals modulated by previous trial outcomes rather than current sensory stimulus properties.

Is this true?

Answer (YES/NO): NO